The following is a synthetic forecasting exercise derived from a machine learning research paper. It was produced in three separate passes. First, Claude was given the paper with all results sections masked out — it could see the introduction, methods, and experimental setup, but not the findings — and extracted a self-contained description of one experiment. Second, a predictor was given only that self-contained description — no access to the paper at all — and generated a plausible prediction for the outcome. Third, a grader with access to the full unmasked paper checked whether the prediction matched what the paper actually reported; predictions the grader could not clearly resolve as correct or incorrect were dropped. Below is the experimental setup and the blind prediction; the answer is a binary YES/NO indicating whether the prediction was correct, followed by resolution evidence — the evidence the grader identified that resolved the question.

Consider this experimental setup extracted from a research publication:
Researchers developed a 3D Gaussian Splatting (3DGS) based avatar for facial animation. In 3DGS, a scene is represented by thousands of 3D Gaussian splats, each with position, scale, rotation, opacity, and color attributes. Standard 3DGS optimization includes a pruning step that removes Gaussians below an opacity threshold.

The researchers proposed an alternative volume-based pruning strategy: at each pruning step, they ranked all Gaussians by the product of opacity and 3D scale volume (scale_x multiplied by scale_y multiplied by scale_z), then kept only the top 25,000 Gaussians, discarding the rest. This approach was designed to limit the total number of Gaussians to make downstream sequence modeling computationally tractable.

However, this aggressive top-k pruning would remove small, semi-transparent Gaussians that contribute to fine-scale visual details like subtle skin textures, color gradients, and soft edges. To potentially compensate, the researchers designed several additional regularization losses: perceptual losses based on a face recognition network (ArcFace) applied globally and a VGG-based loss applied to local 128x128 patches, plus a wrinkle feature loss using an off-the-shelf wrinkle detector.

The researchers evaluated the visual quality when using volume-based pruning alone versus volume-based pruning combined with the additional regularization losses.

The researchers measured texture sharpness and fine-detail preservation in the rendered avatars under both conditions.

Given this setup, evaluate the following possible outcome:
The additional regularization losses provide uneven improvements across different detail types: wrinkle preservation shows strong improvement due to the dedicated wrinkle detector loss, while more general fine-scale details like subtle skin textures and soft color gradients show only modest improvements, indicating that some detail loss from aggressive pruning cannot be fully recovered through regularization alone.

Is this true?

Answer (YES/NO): NO